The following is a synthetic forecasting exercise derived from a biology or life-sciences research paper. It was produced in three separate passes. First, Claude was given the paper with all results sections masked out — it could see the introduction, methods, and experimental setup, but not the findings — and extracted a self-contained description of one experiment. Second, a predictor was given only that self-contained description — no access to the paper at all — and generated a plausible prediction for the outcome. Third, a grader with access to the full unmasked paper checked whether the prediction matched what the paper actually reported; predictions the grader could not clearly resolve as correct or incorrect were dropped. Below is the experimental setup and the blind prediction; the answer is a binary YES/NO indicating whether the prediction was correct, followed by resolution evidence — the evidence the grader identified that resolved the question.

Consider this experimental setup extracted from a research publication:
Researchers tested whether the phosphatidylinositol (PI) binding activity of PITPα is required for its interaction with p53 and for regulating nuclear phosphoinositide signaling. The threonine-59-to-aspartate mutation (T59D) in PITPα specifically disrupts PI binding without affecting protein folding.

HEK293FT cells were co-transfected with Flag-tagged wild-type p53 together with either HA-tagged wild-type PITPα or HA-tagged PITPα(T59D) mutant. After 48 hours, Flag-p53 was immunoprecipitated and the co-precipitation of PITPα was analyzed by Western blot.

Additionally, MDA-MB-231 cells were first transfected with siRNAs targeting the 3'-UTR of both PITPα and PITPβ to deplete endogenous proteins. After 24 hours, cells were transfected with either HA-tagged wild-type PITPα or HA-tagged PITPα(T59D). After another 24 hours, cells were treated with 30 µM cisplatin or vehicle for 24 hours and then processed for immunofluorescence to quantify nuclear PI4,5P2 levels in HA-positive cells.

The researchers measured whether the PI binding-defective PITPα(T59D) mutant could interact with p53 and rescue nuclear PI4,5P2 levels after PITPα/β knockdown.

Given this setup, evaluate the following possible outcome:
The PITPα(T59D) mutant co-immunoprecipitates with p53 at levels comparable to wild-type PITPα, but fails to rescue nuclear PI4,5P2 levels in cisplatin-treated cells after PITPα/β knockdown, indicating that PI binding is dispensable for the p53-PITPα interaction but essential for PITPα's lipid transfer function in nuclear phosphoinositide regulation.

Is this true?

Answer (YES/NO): NO